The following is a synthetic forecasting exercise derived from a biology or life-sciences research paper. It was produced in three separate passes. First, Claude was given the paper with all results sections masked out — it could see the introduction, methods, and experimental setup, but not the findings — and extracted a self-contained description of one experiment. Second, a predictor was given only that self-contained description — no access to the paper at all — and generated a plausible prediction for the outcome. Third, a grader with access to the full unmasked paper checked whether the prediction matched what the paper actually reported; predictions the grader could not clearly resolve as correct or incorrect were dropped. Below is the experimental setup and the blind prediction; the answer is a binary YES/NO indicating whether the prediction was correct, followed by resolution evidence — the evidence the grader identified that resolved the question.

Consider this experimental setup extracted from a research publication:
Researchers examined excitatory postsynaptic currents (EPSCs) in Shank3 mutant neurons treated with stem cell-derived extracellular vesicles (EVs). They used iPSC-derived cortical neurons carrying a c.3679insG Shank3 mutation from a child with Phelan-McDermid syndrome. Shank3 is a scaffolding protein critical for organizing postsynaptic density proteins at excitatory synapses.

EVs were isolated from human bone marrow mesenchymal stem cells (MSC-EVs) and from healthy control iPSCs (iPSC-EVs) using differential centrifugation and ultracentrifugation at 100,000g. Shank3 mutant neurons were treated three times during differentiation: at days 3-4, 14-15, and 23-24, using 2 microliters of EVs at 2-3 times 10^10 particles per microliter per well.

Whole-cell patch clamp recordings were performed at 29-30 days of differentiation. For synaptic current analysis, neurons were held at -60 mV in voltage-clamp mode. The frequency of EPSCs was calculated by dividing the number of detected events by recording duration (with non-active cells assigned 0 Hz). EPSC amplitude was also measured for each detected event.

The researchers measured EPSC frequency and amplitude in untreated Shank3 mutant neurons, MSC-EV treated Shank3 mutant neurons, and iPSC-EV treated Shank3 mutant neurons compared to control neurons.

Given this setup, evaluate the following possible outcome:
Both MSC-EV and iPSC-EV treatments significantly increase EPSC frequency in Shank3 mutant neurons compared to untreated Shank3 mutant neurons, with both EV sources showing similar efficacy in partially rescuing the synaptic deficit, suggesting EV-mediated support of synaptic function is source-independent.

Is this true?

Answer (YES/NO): NO